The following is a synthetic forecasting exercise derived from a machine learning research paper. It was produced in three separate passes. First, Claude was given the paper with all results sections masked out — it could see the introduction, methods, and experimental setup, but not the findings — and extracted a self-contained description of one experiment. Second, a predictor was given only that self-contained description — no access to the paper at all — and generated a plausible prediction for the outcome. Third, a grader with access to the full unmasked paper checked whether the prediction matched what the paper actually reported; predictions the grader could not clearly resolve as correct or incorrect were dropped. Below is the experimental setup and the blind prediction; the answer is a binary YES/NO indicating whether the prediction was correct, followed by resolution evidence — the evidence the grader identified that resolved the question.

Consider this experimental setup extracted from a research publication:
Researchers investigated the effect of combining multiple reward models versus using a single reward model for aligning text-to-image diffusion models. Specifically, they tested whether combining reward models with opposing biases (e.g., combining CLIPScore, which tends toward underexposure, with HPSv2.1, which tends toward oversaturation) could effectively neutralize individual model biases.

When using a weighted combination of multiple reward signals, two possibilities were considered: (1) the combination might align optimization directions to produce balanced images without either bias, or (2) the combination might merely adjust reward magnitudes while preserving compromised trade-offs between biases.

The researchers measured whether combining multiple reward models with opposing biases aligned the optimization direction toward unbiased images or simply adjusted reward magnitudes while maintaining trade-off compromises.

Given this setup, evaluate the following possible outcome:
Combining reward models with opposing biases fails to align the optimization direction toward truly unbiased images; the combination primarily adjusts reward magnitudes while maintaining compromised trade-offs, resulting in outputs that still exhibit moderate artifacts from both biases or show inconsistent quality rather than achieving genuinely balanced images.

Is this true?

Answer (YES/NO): YES